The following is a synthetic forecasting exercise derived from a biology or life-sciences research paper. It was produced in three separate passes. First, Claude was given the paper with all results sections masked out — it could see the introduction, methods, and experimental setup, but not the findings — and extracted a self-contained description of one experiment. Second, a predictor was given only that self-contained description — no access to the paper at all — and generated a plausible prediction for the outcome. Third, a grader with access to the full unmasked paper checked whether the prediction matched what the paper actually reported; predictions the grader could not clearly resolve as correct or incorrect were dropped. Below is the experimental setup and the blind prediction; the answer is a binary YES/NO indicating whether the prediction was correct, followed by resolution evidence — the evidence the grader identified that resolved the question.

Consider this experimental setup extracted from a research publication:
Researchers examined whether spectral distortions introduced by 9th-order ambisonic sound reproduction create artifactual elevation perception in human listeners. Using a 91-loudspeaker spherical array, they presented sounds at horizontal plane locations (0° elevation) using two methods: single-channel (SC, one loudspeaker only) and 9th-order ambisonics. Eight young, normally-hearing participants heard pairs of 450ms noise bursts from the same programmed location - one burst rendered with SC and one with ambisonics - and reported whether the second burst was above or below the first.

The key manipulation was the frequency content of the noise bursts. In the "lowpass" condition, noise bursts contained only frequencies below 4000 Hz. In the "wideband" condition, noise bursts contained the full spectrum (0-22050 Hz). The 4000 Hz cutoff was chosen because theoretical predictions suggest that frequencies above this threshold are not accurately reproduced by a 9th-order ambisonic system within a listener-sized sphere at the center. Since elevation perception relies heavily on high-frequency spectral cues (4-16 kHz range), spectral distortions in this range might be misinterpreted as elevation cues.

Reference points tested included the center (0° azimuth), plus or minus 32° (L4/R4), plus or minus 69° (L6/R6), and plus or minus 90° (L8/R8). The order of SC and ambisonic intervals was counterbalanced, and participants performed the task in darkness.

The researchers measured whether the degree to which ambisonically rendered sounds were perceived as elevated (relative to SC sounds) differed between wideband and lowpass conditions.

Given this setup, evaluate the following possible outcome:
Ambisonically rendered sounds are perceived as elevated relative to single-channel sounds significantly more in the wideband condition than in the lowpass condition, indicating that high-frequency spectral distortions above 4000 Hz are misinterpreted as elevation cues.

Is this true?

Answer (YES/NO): YES